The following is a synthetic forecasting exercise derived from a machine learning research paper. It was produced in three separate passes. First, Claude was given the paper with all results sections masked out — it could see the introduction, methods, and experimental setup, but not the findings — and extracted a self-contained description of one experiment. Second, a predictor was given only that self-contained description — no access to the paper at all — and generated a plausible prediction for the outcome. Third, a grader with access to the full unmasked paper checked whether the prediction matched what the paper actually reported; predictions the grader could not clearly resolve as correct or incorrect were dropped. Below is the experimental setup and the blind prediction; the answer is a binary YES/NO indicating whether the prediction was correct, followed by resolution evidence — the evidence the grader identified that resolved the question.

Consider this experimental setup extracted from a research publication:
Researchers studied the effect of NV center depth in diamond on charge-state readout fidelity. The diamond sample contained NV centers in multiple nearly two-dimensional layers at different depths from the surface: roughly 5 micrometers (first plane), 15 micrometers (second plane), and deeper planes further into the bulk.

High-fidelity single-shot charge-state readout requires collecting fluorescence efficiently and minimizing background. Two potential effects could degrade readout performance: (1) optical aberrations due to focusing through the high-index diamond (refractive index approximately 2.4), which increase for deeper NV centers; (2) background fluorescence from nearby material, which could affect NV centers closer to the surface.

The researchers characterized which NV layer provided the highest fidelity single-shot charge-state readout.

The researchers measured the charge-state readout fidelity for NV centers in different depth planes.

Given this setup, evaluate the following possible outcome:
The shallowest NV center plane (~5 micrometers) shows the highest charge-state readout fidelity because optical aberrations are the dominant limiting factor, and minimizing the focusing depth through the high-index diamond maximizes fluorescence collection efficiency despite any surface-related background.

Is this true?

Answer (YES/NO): NO